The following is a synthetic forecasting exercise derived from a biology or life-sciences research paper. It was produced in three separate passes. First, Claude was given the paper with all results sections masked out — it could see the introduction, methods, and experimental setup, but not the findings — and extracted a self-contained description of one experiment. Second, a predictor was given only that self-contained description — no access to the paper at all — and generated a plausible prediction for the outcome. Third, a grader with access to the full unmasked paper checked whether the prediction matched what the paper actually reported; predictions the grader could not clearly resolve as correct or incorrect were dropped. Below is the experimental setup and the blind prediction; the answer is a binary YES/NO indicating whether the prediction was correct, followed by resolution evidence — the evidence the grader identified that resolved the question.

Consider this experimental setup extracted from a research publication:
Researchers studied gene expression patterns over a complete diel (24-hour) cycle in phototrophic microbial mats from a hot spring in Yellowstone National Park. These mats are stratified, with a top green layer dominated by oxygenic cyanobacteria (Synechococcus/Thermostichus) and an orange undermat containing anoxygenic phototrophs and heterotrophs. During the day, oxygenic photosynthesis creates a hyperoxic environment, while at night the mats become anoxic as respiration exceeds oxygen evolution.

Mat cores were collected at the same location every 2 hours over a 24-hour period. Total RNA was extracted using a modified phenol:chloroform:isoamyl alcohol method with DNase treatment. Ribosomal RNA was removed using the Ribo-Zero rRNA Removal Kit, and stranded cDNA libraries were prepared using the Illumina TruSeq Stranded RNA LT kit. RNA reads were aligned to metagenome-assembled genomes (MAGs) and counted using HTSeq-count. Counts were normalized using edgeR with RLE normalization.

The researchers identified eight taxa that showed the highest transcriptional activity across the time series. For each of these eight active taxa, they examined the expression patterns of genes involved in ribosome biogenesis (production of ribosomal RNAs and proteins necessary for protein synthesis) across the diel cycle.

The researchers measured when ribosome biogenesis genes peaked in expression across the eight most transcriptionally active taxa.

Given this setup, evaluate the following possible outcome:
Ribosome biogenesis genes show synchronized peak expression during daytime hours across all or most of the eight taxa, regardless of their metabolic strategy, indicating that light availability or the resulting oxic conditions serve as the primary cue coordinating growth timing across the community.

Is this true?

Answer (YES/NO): YES